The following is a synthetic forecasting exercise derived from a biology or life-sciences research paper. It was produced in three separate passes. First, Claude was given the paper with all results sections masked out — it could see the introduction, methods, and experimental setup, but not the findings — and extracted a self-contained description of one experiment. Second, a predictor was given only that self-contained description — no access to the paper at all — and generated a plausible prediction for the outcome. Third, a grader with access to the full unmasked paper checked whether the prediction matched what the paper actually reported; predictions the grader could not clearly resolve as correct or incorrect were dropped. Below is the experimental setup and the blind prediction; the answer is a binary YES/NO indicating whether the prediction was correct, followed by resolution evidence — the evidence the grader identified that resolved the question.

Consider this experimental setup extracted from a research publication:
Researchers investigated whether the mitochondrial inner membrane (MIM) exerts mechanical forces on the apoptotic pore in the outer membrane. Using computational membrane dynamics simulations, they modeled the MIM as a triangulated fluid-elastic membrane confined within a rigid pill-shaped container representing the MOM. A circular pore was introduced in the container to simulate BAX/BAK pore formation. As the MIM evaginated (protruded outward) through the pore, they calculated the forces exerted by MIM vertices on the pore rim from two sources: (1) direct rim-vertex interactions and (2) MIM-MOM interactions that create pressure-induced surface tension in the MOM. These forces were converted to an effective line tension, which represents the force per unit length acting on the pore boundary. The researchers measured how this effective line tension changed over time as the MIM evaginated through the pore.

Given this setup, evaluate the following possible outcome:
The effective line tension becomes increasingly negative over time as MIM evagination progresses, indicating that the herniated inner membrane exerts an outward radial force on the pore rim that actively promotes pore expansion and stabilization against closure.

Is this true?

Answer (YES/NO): NO